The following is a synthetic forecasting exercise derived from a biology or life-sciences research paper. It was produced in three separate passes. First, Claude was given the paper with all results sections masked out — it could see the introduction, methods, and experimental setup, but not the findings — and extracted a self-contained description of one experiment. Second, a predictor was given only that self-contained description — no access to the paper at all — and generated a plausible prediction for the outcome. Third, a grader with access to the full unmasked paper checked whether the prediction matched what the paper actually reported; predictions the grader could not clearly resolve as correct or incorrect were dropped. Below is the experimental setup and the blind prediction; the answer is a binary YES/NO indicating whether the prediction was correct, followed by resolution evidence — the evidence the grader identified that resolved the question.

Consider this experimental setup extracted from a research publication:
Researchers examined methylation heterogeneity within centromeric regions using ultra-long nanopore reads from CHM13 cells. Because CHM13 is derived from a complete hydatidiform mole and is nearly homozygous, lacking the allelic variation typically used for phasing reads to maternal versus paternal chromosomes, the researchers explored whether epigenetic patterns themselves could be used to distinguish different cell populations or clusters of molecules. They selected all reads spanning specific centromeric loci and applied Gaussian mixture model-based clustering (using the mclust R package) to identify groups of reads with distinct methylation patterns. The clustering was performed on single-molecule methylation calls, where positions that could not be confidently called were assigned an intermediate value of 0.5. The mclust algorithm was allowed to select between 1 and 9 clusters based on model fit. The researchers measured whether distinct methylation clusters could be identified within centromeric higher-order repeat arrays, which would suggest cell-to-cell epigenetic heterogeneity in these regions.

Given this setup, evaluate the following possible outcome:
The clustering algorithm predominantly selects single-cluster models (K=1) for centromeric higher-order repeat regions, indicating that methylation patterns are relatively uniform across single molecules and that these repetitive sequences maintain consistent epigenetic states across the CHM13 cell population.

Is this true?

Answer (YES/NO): NO